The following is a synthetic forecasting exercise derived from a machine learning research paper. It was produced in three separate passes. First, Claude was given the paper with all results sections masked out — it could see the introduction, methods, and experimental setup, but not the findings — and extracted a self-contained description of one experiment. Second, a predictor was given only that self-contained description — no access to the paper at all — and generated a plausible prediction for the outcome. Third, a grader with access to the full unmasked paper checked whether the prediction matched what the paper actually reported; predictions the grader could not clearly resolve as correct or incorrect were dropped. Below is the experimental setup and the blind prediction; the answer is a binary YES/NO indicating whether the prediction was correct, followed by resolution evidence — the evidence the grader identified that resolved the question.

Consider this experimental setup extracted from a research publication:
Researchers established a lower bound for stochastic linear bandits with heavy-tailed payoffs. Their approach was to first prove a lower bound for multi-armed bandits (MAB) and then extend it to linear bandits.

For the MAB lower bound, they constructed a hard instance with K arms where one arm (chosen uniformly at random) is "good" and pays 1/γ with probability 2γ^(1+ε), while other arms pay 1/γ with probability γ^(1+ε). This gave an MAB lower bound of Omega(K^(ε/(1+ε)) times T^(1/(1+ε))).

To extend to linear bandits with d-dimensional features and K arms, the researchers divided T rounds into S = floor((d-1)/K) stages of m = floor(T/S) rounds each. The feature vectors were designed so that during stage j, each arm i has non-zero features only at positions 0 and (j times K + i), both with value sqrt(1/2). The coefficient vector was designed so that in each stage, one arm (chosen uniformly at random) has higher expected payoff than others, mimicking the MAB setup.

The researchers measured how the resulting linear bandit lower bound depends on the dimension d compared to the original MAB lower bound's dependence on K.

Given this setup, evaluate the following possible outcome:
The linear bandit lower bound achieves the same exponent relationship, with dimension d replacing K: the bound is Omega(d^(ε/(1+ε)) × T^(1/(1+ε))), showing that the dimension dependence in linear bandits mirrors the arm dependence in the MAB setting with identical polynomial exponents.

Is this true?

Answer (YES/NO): YES